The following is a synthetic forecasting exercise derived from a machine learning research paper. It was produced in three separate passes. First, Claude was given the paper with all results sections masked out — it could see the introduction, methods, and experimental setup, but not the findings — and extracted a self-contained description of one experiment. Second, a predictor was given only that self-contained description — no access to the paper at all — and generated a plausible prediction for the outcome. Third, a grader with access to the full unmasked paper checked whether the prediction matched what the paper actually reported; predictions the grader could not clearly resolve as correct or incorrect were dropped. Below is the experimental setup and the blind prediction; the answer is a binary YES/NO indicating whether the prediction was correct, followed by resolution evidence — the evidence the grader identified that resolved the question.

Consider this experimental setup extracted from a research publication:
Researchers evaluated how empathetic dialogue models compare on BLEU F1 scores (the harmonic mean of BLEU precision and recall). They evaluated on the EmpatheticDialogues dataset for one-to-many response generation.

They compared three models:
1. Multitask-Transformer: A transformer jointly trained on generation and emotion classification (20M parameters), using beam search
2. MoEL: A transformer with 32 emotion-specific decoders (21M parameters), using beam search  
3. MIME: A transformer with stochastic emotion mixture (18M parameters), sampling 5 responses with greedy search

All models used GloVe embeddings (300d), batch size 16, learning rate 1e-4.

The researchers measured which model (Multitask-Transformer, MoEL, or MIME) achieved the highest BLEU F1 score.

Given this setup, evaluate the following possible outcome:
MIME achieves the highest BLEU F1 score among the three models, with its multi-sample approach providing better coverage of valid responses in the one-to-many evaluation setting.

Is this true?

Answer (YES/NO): NO